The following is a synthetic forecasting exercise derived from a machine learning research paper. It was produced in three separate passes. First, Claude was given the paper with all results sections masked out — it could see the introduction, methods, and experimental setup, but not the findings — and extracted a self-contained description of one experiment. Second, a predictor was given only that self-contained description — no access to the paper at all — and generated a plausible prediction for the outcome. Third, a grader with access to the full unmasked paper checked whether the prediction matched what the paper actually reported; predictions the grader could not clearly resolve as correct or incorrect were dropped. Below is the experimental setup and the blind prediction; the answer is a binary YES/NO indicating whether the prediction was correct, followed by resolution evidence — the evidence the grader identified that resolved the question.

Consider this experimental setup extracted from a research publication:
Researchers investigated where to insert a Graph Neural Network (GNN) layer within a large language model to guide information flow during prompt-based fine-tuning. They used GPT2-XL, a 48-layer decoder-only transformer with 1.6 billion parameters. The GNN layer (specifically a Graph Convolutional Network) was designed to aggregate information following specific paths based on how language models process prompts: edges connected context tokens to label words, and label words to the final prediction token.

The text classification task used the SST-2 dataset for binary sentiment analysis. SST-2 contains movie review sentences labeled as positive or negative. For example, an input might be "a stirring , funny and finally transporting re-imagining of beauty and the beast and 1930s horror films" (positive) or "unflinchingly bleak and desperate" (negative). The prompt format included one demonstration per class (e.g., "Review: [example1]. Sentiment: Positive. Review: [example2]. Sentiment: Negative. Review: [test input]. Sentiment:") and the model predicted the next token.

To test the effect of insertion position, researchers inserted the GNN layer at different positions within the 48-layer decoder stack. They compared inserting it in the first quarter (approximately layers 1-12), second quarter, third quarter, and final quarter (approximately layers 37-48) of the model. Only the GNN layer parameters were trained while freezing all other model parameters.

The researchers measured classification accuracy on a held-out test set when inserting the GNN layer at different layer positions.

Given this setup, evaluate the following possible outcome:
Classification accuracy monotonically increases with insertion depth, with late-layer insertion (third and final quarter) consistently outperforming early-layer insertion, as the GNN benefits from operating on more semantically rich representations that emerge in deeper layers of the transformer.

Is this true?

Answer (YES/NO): NO